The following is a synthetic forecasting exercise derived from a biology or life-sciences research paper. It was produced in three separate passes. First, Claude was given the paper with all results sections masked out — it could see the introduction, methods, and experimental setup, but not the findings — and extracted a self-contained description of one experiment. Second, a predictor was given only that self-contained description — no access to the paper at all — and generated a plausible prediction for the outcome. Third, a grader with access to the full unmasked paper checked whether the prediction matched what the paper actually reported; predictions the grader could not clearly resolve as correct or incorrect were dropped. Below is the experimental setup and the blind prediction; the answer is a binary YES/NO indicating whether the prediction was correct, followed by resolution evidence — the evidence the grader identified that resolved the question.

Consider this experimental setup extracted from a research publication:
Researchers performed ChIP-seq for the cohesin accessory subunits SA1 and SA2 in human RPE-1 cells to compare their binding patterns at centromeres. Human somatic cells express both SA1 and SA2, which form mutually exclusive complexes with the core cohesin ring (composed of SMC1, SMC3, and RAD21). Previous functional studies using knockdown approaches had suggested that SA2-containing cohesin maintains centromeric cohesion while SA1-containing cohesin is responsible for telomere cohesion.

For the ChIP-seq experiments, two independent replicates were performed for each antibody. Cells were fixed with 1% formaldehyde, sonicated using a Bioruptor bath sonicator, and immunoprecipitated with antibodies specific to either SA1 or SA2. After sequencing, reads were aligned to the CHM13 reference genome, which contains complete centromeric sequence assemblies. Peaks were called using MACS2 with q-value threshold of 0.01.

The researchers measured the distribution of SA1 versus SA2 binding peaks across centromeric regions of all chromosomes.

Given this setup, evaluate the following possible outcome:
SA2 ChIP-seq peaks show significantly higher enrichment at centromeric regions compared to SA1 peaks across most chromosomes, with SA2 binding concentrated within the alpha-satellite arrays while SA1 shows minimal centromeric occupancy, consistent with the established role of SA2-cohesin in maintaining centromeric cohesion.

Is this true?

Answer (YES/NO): NO